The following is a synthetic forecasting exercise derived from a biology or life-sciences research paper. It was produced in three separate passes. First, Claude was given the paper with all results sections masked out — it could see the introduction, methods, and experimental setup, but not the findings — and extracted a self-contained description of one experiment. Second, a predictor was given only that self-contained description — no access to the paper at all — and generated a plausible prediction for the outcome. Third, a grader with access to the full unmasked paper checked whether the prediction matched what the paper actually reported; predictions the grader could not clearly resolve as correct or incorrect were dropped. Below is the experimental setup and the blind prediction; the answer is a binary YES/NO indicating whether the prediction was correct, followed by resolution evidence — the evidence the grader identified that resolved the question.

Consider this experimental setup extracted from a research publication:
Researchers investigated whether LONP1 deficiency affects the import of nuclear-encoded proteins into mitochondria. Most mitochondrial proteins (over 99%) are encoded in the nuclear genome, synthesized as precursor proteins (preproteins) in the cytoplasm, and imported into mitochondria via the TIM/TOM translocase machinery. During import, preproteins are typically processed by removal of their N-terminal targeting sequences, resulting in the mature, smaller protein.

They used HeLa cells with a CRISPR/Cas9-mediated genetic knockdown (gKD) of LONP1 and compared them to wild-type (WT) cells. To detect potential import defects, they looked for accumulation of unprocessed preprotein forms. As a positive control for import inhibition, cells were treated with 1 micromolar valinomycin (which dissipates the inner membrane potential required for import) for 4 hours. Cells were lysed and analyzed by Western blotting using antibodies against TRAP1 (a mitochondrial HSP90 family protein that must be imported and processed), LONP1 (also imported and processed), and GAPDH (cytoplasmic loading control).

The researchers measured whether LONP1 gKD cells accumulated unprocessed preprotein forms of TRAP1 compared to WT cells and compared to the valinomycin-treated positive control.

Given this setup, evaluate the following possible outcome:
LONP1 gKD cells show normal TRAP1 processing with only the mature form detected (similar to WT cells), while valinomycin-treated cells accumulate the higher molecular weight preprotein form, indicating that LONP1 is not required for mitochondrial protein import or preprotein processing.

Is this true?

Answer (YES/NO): YES